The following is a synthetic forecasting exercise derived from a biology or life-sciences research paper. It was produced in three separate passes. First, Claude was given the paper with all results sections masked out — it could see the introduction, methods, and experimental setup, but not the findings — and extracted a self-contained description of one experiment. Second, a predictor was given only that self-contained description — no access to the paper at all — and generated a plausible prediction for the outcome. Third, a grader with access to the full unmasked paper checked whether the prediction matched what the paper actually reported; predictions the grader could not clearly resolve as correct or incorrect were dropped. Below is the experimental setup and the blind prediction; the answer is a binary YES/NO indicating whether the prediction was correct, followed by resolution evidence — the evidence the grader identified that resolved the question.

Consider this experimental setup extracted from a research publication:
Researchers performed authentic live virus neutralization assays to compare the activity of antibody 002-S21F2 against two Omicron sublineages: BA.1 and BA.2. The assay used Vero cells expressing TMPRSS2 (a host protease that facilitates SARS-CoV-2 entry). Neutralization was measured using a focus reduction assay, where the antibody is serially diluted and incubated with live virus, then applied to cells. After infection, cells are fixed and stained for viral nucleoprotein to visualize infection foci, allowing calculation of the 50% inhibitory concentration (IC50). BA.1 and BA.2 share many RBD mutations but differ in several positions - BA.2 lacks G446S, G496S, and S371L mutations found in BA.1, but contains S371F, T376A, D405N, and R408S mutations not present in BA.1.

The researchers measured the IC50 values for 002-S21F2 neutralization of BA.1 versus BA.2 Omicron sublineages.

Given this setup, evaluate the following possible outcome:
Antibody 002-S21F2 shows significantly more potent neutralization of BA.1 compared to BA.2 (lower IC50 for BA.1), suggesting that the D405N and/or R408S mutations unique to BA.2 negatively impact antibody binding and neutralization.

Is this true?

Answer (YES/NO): NO